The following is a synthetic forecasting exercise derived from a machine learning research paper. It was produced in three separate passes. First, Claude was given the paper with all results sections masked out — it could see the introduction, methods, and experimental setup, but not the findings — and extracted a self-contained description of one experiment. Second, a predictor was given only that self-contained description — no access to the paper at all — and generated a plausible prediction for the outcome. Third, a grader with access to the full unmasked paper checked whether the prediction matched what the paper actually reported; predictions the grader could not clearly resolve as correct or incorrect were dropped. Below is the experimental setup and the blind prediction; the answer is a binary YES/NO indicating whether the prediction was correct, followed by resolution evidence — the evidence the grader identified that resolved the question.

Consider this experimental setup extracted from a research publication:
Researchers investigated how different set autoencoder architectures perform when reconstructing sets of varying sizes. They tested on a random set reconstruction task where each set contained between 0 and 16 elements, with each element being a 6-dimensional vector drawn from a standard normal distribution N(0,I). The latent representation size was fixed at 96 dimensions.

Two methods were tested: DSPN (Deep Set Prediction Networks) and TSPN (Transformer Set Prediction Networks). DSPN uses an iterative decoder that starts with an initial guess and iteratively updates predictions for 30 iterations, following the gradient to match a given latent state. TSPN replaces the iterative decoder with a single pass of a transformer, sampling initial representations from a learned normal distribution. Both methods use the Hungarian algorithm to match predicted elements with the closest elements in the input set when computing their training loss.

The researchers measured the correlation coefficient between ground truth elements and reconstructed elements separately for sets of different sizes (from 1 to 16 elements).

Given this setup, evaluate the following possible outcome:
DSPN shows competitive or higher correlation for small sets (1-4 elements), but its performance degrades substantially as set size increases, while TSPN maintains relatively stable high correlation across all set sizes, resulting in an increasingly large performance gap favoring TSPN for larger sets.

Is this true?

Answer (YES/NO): NO